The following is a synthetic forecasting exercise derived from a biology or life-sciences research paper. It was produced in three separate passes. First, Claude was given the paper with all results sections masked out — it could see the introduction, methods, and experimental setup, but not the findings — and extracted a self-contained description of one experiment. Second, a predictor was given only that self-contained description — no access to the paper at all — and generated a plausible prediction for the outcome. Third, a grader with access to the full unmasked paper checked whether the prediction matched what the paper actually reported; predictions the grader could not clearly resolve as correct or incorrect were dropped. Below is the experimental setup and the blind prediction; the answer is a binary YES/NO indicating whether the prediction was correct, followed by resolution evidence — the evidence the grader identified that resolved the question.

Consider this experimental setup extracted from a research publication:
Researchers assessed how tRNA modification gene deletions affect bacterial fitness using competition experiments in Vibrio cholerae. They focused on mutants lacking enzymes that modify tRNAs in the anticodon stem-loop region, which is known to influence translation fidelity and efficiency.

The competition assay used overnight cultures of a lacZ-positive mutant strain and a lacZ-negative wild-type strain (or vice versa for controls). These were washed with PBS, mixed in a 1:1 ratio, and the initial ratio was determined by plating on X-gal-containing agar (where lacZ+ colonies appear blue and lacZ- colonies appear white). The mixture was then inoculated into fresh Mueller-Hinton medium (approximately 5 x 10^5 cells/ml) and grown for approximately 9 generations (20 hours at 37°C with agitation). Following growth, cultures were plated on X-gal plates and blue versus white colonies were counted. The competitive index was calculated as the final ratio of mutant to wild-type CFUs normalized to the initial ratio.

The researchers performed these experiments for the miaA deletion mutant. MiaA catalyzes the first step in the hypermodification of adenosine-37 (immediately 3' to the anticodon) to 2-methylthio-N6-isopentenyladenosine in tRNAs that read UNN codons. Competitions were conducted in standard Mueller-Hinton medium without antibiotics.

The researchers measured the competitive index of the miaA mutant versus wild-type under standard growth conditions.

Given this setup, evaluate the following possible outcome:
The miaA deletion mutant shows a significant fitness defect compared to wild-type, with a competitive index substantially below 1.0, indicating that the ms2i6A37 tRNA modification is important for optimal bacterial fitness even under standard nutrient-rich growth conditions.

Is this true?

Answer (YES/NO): NO